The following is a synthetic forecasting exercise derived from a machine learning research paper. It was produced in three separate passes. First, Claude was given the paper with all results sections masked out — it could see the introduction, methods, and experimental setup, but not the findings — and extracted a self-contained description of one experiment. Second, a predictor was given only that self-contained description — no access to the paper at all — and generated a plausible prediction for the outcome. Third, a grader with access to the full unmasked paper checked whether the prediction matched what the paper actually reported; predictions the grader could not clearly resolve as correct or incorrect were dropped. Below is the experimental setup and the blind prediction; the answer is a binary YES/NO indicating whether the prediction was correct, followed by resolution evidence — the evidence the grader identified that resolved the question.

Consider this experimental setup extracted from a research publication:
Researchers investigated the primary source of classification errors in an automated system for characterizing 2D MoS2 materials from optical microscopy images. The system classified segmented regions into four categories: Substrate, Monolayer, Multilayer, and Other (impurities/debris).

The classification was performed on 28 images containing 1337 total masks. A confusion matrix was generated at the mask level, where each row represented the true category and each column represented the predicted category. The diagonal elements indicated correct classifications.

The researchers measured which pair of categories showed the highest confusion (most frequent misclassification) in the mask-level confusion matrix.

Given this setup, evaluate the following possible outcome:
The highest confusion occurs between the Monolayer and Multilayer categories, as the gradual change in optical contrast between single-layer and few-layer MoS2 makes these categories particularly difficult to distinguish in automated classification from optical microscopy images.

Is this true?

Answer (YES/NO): YES